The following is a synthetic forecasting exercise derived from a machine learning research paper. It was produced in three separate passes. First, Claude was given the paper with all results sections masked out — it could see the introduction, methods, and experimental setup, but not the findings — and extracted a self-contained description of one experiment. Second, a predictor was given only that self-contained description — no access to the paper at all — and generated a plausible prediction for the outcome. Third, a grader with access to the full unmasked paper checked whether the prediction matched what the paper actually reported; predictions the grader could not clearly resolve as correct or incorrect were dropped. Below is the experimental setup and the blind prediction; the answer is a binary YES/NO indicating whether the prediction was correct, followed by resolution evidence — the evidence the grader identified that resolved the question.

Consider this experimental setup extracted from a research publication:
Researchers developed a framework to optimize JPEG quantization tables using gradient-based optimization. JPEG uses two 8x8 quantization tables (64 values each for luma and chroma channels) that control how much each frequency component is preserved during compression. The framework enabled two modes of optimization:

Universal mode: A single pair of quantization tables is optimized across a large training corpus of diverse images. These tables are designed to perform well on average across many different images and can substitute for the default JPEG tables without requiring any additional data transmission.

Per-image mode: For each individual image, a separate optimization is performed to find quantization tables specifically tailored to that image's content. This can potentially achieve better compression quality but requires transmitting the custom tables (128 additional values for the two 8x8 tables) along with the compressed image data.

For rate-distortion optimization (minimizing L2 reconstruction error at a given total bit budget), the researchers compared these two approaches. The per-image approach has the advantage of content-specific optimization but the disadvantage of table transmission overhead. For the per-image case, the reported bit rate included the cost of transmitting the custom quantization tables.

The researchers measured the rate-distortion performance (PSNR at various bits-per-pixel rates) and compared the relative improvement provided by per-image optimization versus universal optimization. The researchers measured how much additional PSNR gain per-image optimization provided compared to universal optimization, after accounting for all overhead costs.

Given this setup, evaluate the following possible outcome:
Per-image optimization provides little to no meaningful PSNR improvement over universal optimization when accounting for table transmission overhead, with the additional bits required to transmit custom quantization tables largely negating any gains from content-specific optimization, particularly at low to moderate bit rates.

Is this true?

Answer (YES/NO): NO